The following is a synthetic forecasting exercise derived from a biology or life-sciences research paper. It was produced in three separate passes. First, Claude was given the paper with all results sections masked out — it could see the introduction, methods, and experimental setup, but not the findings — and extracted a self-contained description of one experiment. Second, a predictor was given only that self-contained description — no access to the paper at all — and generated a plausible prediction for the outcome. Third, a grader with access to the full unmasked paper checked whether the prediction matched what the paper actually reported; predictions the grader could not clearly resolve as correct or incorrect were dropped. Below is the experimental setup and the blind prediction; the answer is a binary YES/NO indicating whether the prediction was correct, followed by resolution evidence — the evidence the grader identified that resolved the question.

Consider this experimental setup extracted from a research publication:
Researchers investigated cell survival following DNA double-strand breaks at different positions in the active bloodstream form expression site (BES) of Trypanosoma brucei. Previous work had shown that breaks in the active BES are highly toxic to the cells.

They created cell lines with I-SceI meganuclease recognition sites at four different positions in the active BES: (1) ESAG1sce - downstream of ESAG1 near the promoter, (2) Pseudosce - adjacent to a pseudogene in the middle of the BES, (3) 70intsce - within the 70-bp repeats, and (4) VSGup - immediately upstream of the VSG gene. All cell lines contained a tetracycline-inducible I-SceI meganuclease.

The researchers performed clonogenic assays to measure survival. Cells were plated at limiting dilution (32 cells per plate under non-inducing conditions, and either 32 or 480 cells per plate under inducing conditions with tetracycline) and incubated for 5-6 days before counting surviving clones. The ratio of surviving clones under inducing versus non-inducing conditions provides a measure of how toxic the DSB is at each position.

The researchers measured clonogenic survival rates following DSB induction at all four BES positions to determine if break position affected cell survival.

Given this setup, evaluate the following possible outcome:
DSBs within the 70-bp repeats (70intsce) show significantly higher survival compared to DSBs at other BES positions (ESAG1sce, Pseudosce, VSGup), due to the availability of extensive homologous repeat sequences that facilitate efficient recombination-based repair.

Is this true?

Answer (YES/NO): NO